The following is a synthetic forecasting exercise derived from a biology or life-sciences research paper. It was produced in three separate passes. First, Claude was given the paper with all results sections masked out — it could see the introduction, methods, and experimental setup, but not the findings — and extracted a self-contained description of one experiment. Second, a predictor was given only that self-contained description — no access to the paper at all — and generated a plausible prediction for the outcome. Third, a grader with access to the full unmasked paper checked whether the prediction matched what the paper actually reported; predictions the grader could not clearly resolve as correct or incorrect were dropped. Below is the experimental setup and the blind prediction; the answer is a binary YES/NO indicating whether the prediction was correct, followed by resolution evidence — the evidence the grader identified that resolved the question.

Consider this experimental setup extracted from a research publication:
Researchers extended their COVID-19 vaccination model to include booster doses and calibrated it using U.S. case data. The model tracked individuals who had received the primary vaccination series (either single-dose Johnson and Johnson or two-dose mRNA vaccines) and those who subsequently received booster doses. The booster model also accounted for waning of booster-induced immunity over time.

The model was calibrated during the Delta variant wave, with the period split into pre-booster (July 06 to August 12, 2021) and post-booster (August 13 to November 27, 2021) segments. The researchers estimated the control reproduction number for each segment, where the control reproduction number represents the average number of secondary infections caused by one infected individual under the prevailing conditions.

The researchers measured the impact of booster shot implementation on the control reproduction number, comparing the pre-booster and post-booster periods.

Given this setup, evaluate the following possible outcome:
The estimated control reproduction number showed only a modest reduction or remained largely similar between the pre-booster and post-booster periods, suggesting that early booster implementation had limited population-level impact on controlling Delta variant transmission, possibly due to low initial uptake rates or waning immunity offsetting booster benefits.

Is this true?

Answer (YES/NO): NO